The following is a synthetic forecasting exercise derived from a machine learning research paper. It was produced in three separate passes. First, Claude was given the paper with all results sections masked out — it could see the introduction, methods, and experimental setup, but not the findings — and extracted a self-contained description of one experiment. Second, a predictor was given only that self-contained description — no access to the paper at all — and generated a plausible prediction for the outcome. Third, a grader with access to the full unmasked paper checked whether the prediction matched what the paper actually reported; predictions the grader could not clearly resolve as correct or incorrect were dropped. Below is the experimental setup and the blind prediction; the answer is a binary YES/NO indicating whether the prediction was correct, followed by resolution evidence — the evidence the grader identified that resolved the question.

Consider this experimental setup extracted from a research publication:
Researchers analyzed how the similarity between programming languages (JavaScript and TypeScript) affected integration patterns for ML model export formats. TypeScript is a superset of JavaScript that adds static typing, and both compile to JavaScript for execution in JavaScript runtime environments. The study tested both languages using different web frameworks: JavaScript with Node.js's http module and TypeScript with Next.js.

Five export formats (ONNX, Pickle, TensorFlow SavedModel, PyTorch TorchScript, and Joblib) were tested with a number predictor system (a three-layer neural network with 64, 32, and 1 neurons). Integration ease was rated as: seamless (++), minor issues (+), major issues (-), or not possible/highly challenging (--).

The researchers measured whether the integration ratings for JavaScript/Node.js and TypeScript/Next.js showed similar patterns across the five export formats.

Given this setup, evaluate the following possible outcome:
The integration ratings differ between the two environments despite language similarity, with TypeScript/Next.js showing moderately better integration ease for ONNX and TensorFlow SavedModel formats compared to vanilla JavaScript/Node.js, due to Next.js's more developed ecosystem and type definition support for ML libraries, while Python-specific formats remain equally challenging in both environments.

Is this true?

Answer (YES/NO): NO